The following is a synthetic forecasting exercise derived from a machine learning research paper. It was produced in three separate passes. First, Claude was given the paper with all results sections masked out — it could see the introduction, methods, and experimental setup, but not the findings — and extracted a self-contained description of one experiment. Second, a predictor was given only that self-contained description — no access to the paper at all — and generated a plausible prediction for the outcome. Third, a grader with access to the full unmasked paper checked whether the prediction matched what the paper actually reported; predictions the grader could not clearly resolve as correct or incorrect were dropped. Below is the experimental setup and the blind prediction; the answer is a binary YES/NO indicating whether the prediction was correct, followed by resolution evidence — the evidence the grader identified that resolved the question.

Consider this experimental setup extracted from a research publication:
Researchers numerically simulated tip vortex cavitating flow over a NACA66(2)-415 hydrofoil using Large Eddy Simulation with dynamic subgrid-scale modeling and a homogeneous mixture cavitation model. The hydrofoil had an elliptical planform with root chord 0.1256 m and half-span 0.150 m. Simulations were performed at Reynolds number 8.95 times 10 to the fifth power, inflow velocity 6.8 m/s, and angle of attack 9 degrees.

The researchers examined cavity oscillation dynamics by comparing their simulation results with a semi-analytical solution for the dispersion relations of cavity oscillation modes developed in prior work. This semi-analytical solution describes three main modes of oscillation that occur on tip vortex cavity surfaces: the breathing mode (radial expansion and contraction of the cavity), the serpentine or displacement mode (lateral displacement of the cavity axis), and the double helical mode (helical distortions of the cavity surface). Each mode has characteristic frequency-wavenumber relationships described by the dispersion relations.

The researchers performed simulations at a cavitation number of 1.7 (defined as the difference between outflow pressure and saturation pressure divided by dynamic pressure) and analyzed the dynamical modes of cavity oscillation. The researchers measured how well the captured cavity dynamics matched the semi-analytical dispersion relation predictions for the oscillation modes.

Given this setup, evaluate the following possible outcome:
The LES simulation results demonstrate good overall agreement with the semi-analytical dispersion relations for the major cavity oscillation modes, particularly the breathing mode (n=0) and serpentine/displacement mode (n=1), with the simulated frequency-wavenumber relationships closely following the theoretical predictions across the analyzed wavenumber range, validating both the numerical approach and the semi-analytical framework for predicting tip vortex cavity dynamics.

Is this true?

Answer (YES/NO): NO